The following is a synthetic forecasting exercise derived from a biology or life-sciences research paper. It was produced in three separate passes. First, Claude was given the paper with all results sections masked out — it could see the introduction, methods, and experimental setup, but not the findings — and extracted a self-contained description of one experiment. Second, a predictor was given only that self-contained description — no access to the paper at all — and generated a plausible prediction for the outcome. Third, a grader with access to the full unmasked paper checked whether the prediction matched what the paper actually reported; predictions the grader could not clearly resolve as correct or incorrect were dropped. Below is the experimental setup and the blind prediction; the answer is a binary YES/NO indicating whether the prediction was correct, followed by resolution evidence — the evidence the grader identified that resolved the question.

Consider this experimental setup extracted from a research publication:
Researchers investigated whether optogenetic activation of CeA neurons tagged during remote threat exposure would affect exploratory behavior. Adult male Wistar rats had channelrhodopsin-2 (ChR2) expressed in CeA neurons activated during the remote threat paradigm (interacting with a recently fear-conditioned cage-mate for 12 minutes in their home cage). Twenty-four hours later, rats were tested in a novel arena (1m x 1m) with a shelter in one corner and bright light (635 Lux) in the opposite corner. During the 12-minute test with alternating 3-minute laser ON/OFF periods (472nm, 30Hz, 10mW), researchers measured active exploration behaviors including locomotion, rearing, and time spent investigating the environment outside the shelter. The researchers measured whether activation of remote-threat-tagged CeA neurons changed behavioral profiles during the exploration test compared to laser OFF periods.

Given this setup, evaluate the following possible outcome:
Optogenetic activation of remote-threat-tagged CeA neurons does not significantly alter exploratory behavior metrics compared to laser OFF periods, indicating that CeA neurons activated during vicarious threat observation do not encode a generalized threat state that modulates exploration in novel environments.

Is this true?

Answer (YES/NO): NO